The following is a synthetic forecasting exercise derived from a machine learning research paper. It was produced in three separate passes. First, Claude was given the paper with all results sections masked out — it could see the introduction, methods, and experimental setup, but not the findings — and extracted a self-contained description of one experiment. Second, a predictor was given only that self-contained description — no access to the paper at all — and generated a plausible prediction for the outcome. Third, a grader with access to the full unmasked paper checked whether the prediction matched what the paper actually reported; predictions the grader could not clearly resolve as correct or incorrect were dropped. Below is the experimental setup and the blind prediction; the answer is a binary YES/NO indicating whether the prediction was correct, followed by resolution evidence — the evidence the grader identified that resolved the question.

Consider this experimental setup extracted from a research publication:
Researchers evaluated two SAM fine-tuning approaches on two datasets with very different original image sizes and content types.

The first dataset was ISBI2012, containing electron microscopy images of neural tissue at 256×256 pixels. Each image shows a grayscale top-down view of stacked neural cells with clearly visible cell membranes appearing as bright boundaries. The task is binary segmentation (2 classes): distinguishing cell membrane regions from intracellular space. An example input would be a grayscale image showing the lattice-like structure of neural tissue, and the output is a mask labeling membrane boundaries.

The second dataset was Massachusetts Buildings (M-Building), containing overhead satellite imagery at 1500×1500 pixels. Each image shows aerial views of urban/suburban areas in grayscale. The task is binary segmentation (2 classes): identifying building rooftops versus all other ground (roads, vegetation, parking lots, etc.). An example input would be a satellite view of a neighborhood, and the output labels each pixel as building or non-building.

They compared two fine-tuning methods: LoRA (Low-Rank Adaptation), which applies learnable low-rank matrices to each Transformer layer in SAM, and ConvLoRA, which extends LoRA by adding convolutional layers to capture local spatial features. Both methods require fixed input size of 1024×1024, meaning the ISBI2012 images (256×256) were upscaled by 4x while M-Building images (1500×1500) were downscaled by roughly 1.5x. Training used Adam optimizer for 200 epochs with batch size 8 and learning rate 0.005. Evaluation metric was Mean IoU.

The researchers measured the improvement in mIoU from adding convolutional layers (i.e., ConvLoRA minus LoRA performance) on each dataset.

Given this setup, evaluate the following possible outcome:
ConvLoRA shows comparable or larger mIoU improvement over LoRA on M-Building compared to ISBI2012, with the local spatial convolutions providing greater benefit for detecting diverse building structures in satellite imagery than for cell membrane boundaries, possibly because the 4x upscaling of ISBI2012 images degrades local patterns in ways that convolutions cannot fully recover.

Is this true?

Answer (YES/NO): NO